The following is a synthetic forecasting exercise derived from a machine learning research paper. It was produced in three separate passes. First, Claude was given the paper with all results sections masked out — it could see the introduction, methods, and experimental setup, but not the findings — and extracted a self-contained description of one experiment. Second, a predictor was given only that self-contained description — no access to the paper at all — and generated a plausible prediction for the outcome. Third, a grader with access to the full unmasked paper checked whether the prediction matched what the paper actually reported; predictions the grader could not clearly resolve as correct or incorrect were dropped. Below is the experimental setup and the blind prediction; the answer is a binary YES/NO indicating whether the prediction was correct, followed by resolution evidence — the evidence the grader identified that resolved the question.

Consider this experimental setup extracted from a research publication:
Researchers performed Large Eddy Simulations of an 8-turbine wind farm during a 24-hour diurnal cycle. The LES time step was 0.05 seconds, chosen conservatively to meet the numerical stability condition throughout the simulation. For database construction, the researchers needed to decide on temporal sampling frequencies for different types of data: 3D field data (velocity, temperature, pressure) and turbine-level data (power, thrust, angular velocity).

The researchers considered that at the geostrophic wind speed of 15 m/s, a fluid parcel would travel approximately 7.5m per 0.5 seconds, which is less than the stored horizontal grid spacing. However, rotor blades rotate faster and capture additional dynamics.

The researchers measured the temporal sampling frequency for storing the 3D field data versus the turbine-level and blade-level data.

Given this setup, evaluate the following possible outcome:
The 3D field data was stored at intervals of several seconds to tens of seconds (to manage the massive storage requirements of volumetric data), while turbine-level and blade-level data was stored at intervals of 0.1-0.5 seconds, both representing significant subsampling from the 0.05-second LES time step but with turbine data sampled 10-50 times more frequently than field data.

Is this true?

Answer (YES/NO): NO